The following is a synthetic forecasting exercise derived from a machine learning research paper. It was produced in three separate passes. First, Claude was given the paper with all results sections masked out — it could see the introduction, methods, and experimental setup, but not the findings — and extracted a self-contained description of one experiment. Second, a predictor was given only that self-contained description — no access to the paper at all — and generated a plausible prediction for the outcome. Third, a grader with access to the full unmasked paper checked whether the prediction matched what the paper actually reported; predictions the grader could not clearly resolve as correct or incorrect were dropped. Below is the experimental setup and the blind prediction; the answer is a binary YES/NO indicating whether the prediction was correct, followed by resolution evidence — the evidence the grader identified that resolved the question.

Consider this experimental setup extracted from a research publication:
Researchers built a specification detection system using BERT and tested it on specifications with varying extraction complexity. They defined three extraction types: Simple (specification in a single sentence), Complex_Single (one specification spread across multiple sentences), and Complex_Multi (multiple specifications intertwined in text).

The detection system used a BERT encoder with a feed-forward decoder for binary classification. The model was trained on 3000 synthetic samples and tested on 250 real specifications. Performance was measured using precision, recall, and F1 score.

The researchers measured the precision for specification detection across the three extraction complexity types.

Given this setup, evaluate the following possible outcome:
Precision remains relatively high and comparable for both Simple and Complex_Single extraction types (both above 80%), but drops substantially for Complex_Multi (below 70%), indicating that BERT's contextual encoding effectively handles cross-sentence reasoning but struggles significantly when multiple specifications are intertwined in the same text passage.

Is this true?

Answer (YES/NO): NO